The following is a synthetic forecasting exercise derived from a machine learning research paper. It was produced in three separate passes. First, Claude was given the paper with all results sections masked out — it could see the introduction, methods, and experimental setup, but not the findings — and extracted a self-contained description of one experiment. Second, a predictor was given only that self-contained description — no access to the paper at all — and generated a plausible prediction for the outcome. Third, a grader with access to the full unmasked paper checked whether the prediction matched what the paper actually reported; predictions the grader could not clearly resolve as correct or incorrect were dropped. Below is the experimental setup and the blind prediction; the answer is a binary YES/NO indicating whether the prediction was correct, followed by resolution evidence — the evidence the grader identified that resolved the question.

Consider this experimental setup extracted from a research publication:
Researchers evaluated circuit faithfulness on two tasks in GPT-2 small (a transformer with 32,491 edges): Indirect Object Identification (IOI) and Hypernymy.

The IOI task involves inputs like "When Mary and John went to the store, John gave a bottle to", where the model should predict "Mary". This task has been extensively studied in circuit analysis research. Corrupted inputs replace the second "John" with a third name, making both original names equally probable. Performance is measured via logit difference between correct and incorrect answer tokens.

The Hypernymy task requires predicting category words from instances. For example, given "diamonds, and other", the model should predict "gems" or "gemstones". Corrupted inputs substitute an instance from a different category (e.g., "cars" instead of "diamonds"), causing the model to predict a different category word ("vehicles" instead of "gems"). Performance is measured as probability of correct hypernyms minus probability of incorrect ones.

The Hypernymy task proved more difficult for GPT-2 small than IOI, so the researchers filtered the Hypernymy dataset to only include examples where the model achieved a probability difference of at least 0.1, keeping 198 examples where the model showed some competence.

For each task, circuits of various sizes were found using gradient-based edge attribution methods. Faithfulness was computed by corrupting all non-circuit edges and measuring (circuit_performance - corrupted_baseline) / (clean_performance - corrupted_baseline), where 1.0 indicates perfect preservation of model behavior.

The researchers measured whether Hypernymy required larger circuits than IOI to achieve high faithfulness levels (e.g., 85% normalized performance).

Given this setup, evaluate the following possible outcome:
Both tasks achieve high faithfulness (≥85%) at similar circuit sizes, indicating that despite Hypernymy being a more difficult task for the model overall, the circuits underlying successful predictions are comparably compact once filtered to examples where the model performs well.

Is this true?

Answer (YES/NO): NO